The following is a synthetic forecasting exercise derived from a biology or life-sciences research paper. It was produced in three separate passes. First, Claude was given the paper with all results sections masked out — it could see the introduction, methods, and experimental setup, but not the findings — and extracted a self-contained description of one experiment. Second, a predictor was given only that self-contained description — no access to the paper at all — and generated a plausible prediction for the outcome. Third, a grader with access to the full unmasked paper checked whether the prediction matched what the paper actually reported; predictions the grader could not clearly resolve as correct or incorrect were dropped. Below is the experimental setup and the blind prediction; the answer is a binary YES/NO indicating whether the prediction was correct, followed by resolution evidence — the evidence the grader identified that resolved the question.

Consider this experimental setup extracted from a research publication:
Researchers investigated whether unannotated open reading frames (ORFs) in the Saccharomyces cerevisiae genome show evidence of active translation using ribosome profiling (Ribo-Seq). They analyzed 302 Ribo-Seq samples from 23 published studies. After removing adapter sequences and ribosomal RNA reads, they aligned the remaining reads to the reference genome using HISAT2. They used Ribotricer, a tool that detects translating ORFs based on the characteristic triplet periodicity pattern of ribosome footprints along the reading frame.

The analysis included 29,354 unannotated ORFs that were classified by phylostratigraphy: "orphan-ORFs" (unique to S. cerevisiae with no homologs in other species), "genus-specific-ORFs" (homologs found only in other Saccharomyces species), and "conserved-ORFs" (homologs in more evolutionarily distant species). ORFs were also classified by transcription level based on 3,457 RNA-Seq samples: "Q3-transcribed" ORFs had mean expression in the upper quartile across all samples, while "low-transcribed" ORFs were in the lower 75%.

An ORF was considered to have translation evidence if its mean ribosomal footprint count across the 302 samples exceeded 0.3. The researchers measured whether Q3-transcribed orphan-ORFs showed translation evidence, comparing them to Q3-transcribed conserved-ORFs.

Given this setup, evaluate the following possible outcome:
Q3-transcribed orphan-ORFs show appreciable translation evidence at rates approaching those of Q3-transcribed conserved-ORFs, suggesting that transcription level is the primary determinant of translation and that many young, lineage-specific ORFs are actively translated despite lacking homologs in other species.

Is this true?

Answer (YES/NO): YES